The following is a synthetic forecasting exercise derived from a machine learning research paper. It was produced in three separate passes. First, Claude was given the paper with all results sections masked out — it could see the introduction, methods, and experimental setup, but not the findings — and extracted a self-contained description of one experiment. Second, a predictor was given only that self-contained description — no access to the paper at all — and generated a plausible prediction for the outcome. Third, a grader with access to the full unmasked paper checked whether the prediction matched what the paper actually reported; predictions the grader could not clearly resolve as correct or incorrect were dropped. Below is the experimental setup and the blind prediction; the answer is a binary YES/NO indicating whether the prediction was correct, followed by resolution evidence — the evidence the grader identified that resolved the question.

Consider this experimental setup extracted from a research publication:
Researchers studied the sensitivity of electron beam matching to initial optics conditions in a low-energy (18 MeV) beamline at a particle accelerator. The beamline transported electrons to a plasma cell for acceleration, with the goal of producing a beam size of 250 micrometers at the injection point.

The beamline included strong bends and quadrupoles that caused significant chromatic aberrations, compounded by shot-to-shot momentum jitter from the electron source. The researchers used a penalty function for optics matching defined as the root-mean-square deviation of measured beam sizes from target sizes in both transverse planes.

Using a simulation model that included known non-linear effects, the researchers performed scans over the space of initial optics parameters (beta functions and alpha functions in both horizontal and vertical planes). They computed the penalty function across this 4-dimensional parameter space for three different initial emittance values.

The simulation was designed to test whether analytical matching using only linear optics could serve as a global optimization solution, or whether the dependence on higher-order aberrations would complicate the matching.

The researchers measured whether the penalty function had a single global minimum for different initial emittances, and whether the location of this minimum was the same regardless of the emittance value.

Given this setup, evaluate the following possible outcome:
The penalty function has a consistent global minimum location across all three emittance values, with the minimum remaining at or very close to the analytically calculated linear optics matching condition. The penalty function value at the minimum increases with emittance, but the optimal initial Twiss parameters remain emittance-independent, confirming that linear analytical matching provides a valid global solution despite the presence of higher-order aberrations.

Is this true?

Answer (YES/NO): NO